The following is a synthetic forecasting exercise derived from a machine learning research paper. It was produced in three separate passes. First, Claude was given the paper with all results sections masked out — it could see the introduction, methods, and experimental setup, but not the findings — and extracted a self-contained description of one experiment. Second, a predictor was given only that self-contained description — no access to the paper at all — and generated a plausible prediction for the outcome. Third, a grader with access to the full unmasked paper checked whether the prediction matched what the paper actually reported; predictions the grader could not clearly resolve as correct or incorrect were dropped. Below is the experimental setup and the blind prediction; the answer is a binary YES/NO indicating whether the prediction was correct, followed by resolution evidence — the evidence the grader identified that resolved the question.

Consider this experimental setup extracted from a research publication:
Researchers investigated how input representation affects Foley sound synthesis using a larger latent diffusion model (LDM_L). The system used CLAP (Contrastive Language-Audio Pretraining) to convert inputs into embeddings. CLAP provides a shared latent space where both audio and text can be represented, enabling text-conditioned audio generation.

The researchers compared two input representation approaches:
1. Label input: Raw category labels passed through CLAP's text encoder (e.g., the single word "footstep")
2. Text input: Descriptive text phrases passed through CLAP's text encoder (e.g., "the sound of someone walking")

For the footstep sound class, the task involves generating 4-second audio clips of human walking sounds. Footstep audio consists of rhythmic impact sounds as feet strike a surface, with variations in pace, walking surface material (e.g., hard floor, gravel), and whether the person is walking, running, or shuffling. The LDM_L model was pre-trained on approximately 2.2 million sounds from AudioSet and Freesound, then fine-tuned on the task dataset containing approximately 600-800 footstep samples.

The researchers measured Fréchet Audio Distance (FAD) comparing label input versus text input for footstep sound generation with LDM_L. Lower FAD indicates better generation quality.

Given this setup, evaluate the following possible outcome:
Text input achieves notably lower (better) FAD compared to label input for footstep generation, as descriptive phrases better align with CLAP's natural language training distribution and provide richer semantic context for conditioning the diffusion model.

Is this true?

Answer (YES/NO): NO